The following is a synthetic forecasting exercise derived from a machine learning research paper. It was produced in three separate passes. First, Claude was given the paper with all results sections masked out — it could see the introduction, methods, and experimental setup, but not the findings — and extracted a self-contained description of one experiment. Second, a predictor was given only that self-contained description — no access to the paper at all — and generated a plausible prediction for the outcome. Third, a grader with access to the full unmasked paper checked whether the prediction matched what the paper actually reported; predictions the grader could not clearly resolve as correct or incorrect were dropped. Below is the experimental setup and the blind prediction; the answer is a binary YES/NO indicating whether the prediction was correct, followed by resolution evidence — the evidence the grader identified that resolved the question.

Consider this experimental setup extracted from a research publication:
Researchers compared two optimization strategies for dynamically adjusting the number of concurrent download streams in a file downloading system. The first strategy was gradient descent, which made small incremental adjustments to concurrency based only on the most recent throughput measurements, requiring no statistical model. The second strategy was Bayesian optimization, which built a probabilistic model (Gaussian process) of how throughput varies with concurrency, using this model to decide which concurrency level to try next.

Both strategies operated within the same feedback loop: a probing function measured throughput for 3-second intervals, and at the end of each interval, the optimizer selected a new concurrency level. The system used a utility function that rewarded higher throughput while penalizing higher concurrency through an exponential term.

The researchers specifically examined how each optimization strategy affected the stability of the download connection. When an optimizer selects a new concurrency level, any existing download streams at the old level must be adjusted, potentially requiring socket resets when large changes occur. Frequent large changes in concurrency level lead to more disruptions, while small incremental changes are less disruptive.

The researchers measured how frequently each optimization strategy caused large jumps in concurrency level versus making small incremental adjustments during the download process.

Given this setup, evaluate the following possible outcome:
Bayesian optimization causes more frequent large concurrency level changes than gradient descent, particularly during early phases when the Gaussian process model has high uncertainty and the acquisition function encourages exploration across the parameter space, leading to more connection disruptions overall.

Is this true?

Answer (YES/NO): NO